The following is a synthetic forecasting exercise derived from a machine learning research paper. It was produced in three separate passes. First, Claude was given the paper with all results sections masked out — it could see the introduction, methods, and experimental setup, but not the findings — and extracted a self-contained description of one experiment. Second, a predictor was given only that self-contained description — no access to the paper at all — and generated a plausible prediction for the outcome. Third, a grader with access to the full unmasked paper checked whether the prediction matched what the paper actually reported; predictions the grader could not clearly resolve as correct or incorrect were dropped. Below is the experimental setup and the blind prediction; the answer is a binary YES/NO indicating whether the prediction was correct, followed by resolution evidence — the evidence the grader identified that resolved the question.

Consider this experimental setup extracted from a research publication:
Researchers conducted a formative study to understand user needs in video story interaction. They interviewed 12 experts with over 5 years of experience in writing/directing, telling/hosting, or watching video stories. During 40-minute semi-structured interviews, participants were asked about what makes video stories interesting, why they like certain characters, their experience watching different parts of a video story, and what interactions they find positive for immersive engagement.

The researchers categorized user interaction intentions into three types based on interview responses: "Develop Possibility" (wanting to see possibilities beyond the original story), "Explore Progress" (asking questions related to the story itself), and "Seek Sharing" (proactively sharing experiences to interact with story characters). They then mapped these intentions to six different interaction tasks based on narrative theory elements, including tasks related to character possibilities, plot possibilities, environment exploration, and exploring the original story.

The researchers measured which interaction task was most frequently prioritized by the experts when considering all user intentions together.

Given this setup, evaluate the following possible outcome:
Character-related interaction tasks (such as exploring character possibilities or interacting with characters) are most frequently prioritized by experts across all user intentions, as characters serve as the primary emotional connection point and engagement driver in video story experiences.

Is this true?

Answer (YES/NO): NO